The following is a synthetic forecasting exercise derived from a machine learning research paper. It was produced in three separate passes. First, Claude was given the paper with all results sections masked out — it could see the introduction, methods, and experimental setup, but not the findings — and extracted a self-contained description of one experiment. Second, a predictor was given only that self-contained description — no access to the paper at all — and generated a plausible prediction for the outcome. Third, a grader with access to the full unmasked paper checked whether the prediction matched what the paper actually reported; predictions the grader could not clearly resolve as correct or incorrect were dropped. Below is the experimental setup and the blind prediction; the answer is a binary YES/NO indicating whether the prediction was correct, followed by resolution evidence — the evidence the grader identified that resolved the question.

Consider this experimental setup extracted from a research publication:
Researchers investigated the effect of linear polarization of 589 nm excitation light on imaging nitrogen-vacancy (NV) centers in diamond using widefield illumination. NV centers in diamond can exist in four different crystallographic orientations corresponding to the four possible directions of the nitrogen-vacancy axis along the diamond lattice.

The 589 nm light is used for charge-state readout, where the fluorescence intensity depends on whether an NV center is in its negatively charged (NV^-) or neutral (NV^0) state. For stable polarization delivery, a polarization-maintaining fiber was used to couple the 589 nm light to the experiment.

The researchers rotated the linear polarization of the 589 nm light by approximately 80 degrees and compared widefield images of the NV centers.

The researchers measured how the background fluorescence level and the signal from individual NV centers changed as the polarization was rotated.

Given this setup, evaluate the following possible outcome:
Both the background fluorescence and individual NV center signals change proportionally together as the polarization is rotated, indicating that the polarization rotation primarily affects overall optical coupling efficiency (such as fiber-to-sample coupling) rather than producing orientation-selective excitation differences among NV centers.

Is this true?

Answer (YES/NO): NO